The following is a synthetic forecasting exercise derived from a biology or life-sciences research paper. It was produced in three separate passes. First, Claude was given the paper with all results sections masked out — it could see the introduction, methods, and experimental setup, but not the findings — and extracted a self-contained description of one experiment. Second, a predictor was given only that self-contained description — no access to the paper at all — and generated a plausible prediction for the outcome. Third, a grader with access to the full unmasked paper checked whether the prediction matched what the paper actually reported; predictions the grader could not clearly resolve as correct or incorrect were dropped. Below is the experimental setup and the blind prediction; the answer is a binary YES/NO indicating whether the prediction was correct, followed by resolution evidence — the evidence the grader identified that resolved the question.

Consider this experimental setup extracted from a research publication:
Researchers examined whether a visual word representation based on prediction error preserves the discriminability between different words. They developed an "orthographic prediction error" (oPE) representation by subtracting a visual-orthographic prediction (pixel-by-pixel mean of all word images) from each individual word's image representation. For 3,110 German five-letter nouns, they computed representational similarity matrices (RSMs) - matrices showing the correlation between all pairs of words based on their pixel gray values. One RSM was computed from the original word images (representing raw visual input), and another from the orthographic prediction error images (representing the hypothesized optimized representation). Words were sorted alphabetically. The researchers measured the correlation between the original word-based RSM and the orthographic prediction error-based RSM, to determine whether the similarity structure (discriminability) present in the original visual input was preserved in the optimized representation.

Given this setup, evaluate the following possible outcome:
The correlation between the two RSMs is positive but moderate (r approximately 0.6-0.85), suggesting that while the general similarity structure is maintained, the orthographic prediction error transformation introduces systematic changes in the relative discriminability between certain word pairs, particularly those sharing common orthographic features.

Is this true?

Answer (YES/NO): NO